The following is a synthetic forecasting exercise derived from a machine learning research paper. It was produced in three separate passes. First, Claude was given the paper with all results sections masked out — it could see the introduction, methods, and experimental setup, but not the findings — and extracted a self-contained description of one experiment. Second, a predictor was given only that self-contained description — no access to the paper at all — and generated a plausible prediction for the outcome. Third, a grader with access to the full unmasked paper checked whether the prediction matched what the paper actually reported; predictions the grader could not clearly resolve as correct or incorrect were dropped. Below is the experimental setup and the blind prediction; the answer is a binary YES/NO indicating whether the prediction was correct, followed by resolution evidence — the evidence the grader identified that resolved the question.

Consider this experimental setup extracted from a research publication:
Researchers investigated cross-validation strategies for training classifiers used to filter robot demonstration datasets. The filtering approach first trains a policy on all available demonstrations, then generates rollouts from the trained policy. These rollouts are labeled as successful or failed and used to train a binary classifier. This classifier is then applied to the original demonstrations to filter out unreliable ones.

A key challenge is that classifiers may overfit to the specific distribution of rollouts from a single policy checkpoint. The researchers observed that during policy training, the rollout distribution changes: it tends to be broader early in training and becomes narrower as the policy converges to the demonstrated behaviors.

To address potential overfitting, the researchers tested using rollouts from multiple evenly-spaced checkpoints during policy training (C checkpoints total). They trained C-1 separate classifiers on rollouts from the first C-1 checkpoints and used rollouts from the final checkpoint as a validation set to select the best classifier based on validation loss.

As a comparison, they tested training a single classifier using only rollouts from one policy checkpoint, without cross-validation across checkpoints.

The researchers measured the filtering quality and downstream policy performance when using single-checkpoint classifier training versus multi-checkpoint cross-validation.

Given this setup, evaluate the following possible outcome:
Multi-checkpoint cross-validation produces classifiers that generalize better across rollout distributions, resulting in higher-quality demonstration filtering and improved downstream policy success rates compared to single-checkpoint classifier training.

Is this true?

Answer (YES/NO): YES